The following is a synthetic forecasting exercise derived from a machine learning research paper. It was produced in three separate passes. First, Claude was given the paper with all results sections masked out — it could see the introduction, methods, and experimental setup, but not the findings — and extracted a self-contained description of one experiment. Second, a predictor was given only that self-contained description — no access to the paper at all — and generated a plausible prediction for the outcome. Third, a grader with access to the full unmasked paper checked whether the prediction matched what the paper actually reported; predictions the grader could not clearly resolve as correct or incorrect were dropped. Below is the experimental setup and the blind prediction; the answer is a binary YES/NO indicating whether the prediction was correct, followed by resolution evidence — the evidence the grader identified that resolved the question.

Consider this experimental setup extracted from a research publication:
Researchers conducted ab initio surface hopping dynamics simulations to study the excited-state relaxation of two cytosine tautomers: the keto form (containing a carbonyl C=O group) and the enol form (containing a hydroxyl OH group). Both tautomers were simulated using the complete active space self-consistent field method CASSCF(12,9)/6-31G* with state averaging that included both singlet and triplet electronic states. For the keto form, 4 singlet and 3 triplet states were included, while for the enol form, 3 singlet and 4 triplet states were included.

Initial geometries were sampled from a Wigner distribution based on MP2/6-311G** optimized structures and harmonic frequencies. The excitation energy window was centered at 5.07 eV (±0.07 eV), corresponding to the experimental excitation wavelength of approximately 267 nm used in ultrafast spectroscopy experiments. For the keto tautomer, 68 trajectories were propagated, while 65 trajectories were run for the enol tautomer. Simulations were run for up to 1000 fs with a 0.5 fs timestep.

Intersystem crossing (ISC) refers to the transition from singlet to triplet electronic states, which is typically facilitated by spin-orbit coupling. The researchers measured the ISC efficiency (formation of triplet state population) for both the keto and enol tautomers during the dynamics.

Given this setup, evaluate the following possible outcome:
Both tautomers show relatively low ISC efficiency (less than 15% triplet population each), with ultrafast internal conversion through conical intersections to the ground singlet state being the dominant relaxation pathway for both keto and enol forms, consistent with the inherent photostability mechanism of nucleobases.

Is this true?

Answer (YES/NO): NO